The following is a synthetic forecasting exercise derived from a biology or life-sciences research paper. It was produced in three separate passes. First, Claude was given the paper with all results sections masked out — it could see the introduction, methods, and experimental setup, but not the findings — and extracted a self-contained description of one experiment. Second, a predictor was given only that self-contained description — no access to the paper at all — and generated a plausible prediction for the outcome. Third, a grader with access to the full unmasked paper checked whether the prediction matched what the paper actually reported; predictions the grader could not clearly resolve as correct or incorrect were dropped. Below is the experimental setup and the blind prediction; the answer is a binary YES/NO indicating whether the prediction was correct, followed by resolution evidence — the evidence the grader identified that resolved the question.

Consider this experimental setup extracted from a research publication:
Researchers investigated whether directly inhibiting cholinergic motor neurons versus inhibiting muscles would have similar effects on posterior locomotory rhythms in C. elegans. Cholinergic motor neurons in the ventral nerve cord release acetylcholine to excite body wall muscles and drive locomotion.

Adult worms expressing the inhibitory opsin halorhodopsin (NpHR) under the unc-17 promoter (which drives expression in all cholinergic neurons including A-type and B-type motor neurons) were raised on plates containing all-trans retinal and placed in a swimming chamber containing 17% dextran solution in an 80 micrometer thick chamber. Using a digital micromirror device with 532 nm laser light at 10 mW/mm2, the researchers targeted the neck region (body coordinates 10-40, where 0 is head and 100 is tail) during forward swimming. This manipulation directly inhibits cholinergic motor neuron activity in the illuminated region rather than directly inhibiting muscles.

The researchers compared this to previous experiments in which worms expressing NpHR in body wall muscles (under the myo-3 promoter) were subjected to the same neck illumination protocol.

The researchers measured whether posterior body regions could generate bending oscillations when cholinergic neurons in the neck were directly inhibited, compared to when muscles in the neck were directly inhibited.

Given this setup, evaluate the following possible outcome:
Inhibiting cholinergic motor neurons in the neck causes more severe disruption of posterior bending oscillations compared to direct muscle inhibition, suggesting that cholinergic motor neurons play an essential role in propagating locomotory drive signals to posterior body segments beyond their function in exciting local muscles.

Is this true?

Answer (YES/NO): NO